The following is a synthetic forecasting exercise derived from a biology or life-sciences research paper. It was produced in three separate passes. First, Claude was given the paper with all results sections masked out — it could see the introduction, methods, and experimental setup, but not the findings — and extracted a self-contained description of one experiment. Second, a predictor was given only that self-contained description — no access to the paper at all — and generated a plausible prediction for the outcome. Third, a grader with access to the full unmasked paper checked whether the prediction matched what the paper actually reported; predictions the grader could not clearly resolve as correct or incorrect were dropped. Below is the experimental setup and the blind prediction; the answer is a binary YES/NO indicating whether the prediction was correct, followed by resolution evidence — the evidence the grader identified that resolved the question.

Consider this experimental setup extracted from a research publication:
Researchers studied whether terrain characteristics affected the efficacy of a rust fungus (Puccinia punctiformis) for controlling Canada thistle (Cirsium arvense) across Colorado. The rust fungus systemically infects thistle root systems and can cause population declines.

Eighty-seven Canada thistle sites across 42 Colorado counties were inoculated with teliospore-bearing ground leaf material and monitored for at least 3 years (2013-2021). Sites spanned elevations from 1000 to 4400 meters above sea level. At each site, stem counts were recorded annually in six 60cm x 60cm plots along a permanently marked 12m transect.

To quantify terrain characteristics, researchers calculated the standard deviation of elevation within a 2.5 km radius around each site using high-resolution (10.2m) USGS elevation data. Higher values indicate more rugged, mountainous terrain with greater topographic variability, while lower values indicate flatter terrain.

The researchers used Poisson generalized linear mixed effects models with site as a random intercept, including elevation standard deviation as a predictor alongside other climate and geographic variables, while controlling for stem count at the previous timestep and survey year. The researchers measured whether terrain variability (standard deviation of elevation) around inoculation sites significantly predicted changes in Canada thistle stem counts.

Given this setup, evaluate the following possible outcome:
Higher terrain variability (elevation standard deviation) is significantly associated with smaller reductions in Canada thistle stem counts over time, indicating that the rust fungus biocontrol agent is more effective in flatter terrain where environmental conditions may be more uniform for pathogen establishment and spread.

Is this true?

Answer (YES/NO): NO